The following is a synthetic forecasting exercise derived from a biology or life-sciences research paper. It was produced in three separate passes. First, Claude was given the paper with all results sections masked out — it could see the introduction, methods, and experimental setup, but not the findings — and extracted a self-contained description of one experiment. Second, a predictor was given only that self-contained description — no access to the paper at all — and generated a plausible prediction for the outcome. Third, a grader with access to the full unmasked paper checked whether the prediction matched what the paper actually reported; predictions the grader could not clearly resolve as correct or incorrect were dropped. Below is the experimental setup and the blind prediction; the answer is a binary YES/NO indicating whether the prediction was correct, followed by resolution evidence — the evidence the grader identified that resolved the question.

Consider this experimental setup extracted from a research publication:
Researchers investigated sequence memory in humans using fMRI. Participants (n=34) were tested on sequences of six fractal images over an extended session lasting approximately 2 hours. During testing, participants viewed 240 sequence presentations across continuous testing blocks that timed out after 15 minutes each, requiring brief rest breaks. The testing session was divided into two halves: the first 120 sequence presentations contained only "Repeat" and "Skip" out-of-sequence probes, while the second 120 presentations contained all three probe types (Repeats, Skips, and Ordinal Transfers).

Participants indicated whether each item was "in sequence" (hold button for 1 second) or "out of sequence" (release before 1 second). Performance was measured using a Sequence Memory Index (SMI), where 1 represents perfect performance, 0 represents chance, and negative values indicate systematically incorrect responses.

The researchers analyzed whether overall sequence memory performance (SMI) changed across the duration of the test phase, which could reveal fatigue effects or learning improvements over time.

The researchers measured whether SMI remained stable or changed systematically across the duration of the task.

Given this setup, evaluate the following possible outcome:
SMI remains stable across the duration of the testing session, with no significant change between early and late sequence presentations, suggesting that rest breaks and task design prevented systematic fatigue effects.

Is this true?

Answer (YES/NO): YES